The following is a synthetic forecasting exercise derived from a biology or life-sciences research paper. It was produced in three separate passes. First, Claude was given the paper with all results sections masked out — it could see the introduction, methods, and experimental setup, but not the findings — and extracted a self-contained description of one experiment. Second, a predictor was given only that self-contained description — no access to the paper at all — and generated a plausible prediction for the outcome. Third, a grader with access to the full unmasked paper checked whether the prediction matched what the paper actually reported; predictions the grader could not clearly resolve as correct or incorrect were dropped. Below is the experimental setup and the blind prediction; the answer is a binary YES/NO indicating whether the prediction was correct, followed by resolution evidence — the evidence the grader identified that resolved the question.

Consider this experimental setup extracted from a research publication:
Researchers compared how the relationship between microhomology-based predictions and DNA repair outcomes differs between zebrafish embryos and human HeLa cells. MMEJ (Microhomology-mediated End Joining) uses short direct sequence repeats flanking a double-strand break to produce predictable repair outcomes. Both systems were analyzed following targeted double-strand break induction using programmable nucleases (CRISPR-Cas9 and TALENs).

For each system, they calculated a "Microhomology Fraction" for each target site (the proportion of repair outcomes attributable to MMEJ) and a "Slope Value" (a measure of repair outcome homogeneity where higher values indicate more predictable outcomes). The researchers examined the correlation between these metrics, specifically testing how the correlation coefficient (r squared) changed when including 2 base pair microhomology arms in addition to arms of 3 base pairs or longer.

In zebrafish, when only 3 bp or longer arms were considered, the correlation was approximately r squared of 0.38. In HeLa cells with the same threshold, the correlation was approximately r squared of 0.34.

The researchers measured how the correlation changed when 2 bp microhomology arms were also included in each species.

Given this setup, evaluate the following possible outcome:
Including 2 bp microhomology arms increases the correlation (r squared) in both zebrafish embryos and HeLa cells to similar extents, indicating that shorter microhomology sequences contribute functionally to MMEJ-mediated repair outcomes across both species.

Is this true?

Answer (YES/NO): NO